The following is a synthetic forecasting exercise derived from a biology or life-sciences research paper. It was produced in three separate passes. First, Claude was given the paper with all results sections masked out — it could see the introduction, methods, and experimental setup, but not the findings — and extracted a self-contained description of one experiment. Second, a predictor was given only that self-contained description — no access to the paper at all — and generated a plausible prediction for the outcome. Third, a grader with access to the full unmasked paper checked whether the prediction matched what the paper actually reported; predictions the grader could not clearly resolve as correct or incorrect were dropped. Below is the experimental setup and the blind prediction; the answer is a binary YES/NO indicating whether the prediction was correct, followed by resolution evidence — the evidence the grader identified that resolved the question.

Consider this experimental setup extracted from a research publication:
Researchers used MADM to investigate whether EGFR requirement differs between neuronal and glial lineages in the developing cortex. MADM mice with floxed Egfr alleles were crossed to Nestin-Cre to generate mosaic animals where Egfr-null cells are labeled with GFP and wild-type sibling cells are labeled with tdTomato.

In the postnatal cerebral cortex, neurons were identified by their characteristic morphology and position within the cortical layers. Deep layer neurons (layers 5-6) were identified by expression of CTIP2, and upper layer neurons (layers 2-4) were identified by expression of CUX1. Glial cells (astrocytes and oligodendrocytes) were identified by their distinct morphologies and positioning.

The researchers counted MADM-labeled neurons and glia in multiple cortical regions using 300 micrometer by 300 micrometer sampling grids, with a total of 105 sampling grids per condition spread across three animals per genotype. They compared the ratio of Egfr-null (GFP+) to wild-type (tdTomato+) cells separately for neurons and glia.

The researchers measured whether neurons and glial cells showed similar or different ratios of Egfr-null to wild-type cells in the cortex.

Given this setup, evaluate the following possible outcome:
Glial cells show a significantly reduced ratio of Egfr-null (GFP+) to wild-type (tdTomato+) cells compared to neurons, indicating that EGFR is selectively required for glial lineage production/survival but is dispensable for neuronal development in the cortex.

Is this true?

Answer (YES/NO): YES